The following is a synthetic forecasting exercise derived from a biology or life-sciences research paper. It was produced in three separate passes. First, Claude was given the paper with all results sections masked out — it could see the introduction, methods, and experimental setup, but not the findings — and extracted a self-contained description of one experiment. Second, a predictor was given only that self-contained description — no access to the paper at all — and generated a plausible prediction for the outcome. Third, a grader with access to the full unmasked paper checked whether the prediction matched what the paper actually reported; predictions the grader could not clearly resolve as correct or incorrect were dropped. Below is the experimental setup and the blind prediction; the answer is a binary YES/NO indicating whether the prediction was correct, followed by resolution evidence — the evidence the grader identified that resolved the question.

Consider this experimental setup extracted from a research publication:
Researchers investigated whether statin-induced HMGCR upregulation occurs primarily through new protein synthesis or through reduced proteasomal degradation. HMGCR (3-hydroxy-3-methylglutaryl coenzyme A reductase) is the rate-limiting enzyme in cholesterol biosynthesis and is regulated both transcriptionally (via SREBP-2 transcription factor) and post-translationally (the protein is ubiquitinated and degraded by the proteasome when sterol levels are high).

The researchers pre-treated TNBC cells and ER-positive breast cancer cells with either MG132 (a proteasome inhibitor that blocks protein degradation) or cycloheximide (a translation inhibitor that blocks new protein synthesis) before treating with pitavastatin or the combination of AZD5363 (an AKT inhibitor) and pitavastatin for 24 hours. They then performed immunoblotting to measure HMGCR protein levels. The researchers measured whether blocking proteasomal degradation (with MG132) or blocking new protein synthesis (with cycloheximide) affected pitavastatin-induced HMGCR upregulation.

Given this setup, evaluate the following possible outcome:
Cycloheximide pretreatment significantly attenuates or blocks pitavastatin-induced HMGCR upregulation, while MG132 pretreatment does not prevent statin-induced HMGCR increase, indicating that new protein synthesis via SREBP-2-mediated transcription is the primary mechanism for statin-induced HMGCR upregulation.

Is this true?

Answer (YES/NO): YES